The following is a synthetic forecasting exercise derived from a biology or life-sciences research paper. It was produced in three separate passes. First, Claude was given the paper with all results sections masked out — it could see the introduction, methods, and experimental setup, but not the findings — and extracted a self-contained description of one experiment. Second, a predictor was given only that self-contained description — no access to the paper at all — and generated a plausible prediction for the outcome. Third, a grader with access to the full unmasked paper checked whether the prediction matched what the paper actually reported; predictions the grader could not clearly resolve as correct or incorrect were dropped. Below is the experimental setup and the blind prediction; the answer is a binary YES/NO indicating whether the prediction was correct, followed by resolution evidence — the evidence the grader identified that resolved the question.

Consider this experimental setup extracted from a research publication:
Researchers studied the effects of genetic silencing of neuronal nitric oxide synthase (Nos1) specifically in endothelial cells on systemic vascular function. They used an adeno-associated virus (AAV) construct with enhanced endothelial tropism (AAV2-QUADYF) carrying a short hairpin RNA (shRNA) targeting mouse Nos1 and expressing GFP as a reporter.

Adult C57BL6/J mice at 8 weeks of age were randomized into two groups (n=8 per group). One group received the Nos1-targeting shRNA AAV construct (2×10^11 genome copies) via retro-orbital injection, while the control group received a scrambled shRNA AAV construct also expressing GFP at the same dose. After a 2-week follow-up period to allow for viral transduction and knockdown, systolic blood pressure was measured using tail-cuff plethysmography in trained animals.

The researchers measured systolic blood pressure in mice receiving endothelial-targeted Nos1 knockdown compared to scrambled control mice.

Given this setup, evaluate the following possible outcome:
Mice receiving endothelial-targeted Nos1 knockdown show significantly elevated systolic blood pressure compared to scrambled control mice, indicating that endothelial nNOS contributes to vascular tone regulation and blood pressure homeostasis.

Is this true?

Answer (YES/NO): YES